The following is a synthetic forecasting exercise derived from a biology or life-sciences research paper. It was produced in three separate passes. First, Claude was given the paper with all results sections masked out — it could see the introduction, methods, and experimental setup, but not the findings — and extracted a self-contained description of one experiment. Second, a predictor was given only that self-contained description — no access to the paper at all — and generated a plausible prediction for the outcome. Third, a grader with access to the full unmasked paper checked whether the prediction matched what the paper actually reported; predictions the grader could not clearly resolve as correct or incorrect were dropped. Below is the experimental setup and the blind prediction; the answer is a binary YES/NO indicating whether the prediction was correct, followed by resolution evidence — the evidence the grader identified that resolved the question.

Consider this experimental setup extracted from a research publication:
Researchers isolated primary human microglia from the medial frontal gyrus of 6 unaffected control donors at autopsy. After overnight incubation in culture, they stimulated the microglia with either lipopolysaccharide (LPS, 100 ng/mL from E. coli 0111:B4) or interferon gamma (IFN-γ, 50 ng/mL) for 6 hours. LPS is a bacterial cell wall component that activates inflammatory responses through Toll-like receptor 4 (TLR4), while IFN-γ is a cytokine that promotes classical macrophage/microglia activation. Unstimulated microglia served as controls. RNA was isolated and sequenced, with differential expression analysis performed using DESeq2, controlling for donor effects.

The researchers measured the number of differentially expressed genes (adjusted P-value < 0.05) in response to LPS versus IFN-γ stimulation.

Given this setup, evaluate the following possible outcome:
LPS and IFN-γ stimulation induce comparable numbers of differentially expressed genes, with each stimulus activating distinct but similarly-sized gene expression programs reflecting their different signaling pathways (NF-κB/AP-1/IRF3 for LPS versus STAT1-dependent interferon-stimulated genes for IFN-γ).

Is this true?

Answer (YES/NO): NO